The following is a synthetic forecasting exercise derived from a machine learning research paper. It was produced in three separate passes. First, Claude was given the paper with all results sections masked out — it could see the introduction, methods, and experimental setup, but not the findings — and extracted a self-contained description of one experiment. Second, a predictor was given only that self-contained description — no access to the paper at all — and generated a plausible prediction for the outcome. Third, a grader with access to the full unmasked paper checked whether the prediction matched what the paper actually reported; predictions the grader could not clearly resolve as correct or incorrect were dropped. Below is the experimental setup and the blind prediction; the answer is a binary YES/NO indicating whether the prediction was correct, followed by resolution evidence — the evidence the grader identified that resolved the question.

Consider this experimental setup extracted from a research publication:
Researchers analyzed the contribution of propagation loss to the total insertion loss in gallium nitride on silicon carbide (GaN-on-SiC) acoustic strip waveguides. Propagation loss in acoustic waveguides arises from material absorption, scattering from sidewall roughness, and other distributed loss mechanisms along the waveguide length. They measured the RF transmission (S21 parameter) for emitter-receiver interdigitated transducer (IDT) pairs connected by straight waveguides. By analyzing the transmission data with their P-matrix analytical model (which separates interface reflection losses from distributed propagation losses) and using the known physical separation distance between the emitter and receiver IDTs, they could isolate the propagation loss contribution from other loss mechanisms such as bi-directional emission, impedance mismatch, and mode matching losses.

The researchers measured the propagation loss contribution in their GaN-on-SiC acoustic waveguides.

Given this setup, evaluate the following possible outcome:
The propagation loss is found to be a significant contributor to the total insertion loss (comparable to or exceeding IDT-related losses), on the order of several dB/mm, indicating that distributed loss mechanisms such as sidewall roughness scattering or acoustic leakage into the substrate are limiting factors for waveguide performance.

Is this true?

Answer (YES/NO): NO